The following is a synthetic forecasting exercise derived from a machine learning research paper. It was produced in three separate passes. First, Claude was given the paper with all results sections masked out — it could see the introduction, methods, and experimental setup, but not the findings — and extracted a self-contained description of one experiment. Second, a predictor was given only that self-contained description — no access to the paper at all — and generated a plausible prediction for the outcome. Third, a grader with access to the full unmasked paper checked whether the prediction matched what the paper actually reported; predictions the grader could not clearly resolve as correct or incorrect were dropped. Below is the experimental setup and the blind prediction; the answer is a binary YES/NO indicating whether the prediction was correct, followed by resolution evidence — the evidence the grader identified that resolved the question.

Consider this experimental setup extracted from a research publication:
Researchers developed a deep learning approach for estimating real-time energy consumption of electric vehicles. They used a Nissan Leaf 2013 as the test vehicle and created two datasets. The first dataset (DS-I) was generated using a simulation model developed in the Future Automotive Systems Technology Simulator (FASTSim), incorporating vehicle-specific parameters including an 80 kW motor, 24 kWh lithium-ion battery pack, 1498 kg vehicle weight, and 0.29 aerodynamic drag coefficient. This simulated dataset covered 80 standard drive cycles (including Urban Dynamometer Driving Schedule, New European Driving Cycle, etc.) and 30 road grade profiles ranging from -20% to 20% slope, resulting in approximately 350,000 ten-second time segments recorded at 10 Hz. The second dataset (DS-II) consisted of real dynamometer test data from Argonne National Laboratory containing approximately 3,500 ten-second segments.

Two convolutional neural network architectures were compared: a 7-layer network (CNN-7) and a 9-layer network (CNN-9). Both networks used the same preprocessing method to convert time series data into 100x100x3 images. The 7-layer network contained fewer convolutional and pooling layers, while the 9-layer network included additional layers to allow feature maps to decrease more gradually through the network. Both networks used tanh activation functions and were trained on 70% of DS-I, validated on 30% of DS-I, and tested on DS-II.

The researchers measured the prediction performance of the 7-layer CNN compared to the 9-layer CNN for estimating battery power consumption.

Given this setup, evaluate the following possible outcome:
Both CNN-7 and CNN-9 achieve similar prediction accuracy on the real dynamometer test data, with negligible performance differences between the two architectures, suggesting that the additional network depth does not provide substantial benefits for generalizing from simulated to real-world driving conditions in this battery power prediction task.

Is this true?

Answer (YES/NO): NO